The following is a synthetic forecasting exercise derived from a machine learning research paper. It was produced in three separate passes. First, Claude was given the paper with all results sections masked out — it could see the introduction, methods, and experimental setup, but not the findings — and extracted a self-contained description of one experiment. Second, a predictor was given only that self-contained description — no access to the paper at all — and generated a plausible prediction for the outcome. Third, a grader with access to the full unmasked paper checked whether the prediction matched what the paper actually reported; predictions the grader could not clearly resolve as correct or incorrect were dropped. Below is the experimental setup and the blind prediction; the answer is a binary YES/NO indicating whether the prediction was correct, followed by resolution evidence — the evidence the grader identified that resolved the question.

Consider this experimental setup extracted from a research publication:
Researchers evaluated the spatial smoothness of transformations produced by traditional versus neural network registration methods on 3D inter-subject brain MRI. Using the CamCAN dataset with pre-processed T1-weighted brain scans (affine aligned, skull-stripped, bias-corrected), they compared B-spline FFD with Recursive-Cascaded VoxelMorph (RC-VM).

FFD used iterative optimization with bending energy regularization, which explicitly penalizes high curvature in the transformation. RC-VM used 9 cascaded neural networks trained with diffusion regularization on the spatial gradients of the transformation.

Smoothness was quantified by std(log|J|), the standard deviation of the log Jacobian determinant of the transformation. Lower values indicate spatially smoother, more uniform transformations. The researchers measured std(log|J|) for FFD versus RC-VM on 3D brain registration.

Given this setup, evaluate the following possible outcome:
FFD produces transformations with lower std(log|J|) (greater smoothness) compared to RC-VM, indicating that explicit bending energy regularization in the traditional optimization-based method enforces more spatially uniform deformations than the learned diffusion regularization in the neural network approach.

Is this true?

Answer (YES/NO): NO